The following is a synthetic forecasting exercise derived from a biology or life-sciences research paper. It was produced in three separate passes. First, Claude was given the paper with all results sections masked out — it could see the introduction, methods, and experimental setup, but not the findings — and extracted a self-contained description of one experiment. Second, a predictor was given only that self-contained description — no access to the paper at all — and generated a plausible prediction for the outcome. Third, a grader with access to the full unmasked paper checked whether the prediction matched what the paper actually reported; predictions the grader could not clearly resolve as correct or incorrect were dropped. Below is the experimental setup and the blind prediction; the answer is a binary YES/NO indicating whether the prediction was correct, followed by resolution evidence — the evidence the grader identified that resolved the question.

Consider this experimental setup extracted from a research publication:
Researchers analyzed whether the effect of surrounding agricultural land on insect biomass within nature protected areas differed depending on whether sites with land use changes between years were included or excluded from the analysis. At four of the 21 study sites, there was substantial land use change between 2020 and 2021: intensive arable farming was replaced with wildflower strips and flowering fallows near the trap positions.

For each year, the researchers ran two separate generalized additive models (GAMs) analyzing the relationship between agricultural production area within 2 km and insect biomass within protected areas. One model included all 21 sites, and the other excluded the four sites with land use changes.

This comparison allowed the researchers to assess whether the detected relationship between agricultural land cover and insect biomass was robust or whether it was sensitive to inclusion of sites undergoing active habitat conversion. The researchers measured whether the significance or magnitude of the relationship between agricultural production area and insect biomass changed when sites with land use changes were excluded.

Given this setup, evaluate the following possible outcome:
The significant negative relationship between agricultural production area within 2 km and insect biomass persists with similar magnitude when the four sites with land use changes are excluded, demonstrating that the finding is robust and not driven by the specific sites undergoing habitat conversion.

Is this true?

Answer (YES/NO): NO